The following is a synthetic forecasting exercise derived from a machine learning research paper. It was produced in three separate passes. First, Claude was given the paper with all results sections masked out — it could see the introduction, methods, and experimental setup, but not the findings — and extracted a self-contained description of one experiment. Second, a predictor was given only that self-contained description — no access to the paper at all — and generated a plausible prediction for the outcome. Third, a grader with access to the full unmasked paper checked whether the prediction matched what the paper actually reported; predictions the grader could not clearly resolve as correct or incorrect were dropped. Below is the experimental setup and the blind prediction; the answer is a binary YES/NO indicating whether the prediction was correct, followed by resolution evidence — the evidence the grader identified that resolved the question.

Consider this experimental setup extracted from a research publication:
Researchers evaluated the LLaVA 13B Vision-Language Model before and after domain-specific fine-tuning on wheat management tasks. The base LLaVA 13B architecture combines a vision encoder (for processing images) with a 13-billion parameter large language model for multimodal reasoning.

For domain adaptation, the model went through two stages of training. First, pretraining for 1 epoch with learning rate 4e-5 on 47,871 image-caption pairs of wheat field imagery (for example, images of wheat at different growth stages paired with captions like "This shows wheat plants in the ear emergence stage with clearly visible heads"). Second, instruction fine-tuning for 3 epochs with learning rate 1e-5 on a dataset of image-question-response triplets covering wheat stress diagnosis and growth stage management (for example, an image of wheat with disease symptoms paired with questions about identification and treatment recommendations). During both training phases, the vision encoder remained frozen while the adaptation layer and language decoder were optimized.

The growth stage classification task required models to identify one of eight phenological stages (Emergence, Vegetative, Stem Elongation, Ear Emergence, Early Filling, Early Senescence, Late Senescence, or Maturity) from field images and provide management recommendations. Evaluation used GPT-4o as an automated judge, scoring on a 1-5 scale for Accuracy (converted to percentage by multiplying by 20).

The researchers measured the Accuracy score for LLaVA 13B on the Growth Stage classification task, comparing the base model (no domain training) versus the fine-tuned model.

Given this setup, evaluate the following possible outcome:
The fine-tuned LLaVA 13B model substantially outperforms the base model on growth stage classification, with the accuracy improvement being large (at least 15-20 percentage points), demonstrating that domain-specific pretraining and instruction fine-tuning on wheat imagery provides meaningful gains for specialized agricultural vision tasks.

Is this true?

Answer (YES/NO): YES